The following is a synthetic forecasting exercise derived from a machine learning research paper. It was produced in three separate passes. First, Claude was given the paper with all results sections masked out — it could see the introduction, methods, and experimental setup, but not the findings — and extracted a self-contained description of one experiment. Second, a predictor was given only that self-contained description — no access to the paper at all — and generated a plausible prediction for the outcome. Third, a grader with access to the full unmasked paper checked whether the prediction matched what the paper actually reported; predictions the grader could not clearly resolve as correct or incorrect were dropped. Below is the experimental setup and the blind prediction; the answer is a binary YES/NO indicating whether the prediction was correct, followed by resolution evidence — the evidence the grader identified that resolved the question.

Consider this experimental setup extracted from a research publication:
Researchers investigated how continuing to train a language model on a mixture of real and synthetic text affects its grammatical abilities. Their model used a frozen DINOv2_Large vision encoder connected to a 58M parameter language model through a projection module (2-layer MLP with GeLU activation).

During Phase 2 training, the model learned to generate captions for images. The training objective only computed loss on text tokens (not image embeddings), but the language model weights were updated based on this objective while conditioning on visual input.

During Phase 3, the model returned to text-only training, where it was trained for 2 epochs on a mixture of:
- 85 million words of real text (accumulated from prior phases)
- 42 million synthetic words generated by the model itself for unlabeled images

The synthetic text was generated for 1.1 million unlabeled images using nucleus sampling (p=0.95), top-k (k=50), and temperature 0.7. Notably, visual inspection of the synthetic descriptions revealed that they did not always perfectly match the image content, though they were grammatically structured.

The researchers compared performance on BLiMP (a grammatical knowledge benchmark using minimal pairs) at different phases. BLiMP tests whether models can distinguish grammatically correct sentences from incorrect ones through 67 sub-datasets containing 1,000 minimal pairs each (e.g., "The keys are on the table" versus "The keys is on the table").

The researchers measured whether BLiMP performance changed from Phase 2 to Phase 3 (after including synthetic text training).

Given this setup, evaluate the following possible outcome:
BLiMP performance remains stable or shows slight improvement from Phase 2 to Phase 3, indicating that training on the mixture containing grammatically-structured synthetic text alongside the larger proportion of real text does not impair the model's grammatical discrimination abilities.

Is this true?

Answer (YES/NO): NO